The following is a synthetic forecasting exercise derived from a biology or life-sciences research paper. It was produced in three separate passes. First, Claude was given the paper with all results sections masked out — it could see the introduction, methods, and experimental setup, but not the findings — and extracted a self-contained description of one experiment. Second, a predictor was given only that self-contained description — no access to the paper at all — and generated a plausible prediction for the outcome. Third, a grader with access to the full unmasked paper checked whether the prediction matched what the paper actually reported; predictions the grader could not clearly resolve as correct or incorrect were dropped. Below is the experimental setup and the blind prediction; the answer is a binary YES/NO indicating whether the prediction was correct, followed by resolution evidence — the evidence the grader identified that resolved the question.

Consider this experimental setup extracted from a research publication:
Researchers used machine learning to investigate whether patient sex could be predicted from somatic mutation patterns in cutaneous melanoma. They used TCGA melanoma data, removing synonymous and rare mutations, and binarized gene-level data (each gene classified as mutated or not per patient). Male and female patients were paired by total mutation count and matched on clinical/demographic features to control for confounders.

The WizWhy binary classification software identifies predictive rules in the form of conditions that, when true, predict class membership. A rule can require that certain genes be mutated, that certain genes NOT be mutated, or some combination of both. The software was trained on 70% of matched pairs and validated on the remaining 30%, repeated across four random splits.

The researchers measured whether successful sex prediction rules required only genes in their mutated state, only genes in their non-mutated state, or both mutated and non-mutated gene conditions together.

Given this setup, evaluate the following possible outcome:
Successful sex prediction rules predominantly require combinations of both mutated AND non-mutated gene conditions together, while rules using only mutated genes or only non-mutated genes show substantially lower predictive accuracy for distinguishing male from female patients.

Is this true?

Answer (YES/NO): YES